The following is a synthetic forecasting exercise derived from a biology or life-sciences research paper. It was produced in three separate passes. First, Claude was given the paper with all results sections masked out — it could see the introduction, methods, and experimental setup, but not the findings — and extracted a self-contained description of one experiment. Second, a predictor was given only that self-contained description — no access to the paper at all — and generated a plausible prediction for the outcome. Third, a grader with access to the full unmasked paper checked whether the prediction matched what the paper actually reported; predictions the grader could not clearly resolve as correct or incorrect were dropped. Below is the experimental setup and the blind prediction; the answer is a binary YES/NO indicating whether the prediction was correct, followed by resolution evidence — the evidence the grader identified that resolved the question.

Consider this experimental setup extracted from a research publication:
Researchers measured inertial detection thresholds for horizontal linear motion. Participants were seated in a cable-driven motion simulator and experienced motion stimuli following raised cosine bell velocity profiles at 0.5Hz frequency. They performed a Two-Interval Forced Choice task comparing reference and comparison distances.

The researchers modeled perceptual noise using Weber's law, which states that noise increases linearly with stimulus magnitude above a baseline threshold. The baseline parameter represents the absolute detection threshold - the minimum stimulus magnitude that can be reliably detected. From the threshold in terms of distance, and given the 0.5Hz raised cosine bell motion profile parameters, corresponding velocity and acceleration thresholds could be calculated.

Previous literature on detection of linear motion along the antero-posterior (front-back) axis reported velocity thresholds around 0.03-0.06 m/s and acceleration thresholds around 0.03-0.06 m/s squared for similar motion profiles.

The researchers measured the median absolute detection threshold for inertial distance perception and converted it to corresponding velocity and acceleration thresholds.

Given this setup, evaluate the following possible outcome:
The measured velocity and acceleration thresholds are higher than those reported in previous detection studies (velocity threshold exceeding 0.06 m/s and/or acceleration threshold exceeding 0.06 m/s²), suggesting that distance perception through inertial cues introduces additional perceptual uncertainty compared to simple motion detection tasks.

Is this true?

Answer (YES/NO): YES